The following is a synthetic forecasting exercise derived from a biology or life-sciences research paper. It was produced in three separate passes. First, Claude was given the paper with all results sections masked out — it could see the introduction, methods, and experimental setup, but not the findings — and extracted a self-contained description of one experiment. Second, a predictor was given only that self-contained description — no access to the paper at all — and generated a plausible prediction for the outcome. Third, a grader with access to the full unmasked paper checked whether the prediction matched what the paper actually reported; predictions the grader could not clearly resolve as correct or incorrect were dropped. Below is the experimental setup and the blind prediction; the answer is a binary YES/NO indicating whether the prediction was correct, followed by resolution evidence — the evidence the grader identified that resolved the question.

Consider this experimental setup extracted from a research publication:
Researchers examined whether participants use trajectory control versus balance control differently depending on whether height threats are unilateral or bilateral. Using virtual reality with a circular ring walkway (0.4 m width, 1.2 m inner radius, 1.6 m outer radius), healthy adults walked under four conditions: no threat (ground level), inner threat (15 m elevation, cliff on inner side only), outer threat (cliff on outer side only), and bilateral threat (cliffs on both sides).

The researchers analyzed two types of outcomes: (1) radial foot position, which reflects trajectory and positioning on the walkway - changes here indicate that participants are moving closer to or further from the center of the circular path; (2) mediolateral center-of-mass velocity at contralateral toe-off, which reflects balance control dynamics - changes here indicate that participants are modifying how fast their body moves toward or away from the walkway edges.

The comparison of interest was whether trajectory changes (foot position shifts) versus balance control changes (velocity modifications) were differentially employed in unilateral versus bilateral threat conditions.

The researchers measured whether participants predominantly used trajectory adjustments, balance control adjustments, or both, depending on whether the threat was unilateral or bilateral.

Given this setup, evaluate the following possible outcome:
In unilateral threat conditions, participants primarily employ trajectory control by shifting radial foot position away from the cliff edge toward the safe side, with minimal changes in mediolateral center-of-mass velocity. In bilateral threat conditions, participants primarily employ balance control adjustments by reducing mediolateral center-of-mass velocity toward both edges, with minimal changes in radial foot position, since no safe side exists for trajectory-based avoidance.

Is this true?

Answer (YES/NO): NO